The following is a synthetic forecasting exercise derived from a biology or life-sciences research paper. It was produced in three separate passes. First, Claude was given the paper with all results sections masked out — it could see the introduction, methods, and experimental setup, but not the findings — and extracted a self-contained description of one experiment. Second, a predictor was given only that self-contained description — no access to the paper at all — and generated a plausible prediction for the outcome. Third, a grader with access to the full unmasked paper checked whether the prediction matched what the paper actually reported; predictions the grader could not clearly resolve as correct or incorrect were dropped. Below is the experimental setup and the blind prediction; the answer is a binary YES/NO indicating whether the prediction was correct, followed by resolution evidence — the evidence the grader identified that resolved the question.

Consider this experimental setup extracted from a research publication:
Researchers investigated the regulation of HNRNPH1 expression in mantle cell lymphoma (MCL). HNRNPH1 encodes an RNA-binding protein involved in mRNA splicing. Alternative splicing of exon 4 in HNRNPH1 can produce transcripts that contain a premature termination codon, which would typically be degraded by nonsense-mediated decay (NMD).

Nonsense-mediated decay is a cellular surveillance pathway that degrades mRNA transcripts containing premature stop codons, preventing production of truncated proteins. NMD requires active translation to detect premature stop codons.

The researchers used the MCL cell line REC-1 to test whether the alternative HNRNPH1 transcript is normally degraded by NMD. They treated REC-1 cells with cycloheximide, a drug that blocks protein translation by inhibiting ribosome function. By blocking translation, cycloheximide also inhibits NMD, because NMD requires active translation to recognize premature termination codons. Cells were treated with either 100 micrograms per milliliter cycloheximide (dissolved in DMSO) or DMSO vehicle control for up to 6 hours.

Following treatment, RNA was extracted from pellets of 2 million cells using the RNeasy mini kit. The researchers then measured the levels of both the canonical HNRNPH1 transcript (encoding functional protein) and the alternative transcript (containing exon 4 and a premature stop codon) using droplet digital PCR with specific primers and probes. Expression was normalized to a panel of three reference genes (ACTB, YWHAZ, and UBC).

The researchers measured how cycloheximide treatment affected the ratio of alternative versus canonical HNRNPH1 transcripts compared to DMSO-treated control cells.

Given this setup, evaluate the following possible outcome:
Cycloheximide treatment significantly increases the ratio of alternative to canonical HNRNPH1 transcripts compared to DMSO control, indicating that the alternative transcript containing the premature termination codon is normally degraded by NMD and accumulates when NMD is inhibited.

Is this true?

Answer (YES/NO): YES